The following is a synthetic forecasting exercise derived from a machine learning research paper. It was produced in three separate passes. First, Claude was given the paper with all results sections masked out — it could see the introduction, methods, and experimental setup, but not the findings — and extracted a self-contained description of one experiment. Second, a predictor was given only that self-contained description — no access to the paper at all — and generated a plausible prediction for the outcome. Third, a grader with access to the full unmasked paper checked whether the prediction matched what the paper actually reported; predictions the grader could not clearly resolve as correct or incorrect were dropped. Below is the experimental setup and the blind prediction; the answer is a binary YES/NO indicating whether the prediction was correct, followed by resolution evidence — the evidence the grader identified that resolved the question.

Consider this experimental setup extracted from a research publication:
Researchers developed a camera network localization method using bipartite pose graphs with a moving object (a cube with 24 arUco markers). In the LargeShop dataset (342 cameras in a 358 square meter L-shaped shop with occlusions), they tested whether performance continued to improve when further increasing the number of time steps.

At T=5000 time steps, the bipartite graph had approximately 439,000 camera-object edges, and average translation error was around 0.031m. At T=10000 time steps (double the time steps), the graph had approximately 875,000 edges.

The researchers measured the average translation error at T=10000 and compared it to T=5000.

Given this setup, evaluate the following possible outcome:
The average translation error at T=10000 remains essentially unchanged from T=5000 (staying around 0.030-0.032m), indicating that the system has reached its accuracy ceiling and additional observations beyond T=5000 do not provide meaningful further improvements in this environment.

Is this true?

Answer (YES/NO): YES